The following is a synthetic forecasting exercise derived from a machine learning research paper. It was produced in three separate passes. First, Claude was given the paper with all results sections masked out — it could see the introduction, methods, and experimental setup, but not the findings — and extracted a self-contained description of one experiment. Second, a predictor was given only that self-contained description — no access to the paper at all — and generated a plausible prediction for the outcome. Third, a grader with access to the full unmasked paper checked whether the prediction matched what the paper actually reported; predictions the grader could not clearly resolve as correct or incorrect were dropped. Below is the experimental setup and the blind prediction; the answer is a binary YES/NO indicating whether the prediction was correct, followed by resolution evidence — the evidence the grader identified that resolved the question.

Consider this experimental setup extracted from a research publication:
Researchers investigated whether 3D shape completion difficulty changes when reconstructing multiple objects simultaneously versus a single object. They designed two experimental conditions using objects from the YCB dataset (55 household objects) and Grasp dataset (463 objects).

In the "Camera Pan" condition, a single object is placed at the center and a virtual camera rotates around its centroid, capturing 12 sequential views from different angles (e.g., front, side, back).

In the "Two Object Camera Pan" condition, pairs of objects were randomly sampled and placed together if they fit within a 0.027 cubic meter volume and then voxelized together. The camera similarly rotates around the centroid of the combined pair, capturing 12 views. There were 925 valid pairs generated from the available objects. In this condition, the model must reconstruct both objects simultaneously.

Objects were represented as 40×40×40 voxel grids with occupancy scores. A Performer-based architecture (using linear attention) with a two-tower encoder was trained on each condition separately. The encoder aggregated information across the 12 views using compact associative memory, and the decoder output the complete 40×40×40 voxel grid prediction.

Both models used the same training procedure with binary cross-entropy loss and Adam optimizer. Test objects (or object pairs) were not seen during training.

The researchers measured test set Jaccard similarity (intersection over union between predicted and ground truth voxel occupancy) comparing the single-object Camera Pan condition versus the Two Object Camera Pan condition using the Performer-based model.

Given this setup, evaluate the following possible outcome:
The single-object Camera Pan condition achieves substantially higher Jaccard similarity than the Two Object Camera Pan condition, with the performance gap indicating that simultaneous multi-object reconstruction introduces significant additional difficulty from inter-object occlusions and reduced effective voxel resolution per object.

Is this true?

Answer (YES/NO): NO